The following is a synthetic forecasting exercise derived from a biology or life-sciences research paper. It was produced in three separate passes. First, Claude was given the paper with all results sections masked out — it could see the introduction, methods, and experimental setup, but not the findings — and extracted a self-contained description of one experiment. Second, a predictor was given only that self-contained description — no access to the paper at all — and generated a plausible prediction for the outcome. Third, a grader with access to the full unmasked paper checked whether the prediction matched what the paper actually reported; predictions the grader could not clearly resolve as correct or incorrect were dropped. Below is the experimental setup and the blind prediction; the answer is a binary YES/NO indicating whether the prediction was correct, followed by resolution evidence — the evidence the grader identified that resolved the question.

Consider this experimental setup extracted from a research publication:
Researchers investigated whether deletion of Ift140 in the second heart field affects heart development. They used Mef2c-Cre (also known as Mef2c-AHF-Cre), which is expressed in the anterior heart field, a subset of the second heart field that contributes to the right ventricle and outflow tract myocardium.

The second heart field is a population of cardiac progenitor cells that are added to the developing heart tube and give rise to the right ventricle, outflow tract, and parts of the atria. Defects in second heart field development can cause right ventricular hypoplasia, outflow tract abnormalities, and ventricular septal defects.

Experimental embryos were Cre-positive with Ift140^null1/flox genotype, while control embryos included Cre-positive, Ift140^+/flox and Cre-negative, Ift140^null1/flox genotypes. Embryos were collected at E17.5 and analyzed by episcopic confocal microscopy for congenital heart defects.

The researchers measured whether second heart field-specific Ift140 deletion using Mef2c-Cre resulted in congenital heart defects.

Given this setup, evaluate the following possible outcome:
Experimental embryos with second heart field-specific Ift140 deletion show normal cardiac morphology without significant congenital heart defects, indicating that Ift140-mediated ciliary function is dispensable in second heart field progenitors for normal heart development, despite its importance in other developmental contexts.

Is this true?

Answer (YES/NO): YES